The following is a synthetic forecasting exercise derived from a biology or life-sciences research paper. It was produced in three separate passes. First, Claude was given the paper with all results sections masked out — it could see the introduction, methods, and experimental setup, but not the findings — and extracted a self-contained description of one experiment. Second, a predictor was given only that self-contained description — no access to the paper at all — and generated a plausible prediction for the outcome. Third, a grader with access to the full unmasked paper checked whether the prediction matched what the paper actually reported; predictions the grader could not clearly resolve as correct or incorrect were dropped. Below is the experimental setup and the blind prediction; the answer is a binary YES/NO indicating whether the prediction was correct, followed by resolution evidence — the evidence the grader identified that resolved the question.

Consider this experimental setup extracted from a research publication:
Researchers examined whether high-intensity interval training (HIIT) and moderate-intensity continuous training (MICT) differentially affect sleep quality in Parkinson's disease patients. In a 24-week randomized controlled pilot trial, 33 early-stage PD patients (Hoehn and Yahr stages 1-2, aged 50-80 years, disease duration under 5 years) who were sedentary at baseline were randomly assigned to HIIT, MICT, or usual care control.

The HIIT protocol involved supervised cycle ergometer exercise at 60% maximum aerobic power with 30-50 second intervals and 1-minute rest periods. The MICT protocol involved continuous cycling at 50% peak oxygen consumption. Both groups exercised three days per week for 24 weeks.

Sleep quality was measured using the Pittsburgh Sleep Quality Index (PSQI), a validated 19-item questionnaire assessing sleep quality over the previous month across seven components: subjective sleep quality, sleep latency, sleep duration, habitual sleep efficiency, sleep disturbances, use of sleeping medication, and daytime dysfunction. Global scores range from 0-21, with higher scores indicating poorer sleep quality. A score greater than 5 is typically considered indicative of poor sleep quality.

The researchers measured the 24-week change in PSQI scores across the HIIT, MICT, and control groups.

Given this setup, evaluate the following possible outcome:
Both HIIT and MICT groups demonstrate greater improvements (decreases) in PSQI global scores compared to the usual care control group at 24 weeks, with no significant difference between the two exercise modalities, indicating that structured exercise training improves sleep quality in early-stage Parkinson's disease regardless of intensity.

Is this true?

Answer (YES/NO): NO